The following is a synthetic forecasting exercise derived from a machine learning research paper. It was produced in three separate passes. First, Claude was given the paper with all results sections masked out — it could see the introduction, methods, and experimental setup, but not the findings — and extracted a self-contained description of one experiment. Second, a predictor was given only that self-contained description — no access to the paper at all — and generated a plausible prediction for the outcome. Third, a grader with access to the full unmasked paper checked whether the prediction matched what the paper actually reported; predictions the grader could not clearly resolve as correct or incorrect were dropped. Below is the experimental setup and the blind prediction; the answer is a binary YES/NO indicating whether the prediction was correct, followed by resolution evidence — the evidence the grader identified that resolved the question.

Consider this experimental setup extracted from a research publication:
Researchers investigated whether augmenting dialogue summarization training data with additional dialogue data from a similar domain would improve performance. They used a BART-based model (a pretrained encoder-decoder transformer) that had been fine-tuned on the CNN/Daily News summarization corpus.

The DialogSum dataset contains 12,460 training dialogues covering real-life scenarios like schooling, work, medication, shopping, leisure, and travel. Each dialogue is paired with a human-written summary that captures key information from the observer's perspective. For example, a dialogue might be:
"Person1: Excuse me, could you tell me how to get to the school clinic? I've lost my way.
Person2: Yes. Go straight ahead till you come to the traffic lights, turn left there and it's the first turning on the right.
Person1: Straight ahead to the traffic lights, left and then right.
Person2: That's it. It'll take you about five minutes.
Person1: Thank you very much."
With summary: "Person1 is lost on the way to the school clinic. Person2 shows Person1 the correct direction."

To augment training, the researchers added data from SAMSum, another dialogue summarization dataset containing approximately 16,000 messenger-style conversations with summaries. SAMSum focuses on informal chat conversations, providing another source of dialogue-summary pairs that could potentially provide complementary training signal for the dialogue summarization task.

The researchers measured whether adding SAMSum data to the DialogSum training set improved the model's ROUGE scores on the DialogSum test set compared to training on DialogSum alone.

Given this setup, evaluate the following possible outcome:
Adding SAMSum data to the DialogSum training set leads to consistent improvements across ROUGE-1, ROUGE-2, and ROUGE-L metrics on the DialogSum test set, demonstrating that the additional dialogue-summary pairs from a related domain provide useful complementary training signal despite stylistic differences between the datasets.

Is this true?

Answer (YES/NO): NO